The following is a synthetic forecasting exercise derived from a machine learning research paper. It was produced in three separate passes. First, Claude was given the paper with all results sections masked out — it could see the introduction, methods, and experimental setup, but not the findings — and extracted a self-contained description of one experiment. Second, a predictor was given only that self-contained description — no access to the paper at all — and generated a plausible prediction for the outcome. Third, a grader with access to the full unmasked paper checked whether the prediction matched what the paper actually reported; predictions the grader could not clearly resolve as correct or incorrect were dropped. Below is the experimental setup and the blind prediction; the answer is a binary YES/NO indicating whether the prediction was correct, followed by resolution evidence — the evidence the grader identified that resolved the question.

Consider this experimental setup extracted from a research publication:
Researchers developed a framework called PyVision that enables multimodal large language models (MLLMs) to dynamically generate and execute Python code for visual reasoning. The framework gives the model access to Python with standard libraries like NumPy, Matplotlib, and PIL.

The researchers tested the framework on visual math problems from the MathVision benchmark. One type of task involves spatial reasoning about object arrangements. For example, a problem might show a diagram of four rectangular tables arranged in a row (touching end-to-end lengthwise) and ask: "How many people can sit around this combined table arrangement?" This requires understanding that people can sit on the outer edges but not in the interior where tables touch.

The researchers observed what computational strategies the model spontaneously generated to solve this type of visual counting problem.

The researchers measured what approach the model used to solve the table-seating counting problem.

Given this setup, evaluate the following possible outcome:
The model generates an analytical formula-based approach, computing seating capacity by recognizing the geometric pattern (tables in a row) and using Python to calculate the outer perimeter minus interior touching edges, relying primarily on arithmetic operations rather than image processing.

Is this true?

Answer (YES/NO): NO